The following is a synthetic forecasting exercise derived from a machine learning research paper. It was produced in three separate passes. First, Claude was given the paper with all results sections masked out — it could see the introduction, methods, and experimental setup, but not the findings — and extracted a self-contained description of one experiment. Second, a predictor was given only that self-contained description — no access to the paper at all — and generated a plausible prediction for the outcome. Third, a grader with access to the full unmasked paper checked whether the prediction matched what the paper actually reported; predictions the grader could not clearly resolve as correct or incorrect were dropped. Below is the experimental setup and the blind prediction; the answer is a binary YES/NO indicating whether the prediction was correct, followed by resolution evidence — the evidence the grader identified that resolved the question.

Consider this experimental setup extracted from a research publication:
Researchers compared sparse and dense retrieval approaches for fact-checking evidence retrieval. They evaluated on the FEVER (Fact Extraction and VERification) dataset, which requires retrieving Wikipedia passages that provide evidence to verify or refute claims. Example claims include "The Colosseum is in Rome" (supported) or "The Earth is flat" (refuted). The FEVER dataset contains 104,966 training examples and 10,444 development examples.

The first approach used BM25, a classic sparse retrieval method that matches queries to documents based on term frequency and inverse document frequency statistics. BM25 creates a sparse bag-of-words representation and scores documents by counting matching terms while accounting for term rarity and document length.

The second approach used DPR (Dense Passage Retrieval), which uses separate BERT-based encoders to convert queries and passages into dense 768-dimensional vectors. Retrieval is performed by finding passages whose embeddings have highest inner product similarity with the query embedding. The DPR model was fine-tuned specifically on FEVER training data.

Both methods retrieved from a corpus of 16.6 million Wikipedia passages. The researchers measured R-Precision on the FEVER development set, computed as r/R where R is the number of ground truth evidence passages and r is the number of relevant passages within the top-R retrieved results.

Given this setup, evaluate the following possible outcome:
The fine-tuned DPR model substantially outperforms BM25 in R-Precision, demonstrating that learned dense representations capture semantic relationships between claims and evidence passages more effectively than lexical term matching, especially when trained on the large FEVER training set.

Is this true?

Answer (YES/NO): YES